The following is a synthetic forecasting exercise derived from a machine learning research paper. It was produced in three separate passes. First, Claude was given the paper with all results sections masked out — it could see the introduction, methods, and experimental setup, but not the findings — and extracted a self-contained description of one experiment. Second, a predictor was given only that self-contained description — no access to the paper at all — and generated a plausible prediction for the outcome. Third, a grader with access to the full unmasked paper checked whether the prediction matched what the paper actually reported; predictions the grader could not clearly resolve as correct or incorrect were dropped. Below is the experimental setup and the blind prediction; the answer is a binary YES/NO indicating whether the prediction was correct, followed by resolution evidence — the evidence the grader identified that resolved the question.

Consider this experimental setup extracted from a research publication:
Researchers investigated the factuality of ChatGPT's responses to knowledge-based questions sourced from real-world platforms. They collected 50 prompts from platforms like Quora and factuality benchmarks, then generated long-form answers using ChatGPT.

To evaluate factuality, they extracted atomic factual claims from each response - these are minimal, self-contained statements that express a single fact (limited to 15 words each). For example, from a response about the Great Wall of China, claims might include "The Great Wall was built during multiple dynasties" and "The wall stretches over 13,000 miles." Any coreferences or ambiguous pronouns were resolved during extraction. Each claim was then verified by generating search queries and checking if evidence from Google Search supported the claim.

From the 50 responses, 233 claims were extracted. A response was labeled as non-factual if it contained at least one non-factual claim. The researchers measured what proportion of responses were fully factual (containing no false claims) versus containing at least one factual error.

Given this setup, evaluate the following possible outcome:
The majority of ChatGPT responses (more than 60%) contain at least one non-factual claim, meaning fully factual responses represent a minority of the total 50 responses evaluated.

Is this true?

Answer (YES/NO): NO